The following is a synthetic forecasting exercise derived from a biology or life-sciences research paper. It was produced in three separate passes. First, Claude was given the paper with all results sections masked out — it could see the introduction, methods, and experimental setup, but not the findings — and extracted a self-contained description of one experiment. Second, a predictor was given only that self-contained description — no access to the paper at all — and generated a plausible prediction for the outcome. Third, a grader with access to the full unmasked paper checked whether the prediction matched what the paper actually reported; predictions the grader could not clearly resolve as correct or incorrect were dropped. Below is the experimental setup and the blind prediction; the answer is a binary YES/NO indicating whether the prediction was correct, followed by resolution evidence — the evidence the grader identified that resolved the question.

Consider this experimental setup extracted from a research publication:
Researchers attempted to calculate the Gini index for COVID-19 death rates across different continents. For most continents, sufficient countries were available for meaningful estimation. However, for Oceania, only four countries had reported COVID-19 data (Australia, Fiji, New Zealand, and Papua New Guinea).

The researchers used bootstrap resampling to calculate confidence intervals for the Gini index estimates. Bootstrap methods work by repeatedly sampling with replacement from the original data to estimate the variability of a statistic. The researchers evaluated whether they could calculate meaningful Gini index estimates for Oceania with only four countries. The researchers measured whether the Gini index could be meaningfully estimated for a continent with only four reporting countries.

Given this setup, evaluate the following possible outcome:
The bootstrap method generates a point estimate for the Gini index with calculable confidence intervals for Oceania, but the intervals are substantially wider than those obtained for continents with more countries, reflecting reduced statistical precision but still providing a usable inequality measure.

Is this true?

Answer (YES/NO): NO